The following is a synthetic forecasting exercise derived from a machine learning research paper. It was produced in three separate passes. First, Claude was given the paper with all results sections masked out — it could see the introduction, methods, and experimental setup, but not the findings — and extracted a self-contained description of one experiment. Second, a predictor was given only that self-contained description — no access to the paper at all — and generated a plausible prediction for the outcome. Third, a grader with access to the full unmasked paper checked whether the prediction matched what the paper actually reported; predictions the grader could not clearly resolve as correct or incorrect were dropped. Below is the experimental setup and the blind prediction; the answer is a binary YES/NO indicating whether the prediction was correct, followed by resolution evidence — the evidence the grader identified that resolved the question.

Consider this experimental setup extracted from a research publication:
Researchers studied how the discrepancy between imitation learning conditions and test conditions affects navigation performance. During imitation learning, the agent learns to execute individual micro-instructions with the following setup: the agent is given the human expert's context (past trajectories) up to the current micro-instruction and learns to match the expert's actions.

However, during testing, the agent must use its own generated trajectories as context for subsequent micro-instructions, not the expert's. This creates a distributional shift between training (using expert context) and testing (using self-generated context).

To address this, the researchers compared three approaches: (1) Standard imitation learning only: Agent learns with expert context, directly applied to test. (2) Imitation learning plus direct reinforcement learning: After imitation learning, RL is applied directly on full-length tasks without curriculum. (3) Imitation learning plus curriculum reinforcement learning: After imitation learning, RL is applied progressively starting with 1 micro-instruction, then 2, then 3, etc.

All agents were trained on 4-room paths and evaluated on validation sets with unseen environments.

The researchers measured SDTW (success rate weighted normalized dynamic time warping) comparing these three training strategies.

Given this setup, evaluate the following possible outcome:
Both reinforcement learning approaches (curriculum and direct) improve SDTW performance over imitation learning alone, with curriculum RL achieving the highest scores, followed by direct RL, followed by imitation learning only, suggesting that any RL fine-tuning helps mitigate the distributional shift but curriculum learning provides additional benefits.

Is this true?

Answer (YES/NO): YES